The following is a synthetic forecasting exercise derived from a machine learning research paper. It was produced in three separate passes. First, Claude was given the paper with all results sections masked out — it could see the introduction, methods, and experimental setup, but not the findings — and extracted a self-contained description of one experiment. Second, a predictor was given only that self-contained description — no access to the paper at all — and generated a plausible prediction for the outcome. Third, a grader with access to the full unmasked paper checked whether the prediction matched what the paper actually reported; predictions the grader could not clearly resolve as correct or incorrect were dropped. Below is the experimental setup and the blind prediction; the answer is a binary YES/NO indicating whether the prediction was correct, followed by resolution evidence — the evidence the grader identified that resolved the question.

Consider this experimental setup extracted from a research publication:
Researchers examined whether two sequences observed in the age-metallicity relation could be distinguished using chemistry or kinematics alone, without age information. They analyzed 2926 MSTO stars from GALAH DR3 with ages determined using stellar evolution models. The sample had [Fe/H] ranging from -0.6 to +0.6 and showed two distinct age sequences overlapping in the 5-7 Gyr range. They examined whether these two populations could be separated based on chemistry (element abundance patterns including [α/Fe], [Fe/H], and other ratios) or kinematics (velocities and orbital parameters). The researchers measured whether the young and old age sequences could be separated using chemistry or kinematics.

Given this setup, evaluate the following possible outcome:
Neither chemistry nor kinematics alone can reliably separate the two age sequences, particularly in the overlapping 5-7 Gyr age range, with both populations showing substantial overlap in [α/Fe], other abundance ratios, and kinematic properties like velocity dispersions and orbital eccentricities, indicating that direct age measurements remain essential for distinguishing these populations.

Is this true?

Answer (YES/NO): YES